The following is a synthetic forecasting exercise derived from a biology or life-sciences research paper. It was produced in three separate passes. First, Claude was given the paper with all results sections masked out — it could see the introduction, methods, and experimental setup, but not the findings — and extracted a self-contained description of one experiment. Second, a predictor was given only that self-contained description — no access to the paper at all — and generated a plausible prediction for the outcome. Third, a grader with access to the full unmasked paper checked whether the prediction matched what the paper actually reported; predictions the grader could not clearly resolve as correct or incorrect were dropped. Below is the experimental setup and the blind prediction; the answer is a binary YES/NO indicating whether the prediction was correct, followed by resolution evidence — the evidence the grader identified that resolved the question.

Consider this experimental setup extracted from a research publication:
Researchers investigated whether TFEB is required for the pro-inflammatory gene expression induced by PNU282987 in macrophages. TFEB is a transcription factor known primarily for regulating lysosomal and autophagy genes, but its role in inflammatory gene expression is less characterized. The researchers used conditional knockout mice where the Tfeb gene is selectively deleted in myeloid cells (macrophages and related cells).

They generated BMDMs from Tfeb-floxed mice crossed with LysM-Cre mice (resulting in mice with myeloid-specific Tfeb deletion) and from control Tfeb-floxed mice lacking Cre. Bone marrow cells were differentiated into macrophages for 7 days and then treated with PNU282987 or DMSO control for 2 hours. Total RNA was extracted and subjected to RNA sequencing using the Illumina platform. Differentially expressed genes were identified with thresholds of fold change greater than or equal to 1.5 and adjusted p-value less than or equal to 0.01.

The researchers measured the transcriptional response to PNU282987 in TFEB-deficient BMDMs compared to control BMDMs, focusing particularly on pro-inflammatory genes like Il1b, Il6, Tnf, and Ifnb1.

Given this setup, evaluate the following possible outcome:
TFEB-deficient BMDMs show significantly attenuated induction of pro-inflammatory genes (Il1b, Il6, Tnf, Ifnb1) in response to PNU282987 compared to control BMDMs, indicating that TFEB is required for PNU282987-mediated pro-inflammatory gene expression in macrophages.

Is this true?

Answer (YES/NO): YES